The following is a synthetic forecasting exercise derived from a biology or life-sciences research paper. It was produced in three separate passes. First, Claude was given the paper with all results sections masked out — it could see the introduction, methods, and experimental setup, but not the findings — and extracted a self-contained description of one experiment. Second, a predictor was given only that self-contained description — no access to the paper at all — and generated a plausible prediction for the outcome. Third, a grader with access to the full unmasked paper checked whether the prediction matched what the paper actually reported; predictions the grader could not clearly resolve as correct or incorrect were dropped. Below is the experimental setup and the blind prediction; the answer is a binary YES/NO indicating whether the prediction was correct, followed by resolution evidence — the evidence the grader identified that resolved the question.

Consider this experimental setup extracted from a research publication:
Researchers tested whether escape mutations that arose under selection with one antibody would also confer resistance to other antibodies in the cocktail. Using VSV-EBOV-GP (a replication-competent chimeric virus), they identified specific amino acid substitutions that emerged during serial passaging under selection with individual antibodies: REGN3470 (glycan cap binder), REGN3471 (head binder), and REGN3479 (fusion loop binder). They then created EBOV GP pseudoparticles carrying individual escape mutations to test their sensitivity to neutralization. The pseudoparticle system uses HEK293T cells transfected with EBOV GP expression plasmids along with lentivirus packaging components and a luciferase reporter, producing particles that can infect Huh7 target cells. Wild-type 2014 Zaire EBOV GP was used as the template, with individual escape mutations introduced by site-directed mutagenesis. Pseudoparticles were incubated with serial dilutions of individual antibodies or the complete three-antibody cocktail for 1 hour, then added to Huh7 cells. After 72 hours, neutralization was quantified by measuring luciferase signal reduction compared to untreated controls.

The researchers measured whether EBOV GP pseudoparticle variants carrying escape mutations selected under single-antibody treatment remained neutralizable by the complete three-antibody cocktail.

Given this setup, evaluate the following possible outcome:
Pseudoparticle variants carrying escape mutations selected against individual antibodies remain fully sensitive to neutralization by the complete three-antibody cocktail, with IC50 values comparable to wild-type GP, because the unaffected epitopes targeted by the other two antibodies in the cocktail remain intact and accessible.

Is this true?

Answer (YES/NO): YES